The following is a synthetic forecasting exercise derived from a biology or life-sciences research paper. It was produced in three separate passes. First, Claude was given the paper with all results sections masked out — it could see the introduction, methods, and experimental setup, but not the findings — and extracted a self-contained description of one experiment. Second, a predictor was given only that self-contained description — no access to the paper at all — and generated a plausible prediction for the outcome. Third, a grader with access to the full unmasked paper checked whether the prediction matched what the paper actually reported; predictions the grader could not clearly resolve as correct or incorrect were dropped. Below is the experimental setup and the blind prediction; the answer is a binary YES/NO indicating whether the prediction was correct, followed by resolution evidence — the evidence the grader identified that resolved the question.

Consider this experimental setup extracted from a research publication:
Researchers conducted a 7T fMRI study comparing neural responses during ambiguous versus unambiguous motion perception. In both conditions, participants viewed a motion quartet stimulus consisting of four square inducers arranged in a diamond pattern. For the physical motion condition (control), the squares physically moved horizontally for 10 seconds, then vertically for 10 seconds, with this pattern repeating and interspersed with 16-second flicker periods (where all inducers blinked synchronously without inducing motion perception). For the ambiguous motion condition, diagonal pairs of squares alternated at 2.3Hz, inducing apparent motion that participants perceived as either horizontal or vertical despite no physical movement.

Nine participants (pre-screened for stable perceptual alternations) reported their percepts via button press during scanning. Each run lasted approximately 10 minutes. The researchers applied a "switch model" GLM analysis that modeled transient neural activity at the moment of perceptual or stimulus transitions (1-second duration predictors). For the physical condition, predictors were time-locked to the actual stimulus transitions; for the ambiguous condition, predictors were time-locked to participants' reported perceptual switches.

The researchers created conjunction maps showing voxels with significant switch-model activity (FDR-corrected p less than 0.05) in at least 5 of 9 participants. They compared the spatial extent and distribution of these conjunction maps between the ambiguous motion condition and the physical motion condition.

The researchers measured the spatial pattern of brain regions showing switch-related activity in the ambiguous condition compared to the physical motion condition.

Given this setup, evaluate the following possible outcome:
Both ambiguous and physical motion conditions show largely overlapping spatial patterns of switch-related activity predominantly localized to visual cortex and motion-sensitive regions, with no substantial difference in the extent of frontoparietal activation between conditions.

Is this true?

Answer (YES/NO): NO